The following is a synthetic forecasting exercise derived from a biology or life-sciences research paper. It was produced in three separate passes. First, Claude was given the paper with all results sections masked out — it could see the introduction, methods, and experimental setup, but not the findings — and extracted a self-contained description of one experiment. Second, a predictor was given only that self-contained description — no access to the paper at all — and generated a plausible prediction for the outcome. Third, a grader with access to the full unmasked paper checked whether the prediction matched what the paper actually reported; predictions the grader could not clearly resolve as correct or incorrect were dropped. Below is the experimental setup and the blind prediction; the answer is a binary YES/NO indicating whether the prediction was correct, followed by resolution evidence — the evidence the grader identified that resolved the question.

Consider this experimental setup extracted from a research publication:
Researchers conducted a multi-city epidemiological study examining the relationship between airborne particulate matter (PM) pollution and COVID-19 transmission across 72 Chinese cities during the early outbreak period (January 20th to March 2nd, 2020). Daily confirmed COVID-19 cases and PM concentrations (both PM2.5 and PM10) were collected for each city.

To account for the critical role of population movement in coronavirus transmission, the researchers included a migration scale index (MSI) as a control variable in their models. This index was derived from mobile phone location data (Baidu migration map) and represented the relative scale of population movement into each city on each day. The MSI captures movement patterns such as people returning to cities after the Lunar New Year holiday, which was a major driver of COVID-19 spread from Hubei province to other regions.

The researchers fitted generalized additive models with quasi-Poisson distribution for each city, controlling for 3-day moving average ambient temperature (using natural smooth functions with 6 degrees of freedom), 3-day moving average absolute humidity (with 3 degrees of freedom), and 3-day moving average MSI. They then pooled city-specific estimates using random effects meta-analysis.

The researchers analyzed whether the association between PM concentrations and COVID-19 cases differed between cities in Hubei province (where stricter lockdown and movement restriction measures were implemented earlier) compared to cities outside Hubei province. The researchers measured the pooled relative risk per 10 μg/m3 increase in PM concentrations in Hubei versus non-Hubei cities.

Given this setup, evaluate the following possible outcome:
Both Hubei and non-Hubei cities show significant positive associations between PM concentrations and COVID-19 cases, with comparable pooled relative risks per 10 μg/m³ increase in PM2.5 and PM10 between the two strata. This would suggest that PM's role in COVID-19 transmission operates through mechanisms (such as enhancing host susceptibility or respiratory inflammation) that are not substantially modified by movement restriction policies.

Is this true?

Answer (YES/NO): NO